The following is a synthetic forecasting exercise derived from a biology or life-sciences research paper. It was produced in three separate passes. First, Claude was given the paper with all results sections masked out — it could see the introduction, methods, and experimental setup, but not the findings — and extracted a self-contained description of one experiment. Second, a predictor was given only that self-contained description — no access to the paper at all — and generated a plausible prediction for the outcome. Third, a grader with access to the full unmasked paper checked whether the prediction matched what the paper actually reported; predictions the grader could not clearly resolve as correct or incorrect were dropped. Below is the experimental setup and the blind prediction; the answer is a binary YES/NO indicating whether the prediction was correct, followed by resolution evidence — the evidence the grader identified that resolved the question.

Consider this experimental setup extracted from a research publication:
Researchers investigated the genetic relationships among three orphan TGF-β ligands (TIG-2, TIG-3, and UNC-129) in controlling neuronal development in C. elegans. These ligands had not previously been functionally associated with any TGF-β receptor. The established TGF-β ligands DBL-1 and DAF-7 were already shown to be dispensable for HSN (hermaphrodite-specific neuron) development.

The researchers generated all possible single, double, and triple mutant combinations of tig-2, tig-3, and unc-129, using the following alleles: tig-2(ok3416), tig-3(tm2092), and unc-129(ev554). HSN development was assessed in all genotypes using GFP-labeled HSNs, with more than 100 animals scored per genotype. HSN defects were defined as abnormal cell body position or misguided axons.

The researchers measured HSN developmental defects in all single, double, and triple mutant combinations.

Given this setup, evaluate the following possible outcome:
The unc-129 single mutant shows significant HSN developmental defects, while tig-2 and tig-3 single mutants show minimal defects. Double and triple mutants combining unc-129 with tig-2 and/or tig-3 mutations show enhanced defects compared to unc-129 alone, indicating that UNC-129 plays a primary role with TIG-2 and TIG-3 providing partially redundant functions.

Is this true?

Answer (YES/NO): NO